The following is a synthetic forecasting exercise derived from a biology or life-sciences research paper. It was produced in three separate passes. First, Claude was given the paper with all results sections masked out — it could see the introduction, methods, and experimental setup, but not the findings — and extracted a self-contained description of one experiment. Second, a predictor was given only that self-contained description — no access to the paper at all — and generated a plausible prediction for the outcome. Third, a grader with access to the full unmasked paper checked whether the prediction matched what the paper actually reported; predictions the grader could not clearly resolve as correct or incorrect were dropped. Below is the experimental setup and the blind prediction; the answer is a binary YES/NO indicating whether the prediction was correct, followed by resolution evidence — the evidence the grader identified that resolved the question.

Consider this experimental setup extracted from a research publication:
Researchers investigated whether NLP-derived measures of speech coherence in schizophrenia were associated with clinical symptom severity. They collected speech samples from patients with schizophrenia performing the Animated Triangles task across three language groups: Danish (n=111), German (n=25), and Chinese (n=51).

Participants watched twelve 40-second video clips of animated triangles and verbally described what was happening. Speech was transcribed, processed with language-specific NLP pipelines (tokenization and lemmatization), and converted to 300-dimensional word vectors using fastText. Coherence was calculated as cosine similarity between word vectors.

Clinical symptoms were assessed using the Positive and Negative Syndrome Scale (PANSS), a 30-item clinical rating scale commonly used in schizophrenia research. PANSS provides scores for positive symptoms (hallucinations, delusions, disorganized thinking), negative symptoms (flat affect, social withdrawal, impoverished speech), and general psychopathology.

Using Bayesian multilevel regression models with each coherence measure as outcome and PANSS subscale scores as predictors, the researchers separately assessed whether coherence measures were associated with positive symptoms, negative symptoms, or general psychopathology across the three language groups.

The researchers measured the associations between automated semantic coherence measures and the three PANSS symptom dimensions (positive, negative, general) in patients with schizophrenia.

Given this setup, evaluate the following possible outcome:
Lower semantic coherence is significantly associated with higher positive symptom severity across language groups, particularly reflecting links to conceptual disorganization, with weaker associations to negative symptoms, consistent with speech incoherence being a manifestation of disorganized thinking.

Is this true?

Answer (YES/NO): NO